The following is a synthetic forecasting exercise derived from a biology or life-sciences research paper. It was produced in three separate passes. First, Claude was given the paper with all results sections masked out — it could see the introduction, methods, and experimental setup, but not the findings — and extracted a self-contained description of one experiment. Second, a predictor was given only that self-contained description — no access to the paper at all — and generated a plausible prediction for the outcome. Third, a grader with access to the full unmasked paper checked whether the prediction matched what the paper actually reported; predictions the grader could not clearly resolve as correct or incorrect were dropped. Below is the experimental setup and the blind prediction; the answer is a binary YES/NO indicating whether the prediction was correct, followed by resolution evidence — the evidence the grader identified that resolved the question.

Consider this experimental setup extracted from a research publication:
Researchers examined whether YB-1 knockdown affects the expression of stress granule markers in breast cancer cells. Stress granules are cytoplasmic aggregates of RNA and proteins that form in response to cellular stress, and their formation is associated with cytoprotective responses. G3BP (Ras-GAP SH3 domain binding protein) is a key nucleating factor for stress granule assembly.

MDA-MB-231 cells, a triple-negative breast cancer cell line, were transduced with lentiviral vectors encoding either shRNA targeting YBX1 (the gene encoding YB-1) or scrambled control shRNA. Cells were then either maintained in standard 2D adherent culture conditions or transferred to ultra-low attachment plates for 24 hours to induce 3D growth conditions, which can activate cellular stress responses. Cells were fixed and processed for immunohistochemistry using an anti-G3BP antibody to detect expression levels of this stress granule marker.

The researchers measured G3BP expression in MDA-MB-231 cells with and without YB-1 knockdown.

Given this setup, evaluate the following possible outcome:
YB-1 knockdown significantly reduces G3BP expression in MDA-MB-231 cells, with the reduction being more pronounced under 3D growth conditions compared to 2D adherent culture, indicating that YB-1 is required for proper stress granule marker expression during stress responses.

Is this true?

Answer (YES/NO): YES